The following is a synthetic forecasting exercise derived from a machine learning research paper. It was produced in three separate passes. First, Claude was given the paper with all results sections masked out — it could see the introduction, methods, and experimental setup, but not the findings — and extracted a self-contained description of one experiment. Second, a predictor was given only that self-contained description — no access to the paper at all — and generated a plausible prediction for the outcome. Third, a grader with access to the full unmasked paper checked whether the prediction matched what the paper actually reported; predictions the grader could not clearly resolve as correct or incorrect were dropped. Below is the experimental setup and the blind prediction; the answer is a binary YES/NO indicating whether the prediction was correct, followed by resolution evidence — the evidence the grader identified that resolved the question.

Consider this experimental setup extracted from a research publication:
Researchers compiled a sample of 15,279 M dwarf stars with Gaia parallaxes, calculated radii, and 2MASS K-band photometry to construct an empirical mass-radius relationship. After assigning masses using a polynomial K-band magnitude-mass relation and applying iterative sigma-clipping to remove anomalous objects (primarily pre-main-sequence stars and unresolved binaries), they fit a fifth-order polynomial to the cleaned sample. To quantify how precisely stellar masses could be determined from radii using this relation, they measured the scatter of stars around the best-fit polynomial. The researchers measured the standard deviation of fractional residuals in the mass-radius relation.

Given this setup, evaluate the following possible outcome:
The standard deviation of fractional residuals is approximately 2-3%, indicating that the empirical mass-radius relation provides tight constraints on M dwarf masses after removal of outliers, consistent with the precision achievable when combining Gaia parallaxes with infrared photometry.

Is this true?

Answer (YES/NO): YES